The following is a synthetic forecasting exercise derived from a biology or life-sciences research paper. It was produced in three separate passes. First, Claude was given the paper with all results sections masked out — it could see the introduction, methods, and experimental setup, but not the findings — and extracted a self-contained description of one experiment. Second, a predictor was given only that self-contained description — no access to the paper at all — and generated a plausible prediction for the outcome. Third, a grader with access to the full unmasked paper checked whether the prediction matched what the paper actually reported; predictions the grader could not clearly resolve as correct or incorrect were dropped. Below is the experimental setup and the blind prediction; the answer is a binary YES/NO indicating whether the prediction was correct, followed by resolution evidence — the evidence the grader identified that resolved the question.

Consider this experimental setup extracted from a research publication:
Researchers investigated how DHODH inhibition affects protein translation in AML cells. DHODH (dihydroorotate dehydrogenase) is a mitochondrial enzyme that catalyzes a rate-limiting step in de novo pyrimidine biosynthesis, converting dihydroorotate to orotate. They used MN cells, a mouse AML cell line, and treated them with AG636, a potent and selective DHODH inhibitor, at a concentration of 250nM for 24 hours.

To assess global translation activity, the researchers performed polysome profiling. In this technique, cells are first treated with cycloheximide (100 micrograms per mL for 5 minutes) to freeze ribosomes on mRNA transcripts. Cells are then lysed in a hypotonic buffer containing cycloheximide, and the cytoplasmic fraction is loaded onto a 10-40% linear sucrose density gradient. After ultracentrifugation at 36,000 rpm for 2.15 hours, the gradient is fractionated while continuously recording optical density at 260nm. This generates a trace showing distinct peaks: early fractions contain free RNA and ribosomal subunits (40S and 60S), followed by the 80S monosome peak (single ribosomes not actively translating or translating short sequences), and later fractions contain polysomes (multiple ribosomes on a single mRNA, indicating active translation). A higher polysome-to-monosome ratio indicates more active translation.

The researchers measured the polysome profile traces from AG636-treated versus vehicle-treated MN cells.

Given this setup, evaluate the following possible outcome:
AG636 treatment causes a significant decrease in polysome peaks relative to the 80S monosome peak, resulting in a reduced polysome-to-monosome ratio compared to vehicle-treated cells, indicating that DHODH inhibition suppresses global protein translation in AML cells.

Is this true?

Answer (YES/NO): YES